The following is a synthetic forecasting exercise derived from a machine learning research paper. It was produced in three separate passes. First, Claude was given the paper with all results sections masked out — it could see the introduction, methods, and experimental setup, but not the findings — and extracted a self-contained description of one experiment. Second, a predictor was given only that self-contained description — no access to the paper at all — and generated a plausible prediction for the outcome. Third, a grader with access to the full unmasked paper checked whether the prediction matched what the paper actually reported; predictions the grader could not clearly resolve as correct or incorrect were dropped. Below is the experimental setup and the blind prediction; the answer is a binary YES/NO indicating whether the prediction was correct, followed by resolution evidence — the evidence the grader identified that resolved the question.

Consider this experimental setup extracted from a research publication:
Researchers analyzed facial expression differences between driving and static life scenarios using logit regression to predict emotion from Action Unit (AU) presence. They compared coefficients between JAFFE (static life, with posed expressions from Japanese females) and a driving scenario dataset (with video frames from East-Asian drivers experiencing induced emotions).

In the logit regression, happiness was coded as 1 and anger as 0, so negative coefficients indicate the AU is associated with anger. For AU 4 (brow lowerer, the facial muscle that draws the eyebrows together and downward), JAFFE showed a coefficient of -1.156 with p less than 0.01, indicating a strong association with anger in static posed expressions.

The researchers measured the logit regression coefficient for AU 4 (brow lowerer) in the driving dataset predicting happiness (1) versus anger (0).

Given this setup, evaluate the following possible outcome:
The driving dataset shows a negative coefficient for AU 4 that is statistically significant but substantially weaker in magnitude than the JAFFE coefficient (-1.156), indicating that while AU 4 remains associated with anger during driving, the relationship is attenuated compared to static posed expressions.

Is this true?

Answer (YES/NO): NO